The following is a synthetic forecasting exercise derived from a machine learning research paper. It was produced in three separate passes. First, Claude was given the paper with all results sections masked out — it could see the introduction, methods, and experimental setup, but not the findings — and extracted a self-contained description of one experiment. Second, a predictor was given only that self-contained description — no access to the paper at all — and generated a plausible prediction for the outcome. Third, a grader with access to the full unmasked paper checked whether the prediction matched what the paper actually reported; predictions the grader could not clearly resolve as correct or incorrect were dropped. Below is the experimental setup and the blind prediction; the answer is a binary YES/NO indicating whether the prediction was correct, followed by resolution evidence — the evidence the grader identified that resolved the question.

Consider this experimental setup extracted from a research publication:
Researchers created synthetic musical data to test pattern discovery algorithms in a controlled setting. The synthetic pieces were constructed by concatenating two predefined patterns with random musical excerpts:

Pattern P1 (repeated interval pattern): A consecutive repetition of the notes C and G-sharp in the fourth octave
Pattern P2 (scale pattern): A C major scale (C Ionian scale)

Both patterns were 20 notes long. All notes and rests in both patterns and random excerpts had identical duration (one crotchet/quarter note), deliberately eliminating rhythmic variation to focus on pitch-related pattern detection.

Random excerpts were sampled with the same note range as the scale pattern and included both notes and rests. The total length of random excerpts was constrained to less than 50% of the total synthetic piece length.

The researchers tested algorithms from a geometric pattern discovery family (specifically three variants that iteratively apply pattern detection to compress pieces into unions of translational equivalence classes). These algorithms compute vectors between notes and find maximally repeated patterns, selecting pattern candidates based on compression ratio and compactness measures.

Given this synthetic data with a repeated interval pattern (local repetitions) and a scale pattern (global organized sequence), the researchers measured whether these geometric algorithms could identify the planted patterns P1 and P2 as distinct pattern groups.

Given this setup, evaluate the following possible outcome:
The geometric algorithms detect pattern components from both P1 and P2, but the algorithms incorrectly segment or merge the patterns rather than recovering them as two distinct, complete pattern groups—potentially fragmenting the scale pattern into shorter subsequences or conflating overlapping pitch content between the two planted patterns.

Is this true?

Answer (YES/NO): NO